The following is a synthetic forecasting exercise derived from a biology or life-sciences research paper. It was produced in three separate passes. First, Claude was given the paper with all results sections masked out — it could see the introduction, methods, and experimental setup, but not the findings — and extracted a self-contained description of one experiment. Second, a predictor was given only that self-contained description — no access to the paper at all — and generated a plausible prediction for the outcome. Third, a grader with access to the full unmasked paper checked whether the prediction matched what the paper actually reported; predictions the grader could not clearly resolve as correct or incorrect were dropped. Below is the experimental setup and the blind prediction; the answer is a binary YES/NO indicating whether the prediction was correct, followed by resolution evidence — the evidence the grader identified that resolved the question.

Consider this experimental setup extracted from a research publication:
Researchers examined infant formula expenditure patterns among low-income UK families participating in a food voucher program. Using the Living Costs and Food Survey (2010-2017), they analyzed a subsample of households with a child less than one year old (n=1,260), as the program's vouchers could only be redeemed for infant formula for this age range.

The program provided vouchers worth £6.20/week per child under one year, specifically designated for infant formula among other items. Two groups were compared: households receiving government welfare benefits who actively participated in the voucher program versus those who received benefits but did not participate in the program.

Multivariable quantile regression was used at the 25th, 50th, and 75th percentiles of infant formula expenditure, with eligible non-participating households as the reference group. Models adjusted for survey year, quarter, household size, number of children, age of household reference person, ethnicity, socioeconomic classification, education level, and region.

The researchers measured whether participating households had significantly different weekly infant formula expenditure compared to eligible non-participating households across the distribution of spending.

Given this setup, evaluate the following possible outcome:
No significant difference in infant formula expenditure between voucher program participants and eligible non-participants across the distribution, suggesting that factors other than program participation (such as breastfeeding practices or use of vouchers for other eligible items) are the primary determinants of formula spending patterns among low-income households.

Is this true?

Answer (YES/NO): NO